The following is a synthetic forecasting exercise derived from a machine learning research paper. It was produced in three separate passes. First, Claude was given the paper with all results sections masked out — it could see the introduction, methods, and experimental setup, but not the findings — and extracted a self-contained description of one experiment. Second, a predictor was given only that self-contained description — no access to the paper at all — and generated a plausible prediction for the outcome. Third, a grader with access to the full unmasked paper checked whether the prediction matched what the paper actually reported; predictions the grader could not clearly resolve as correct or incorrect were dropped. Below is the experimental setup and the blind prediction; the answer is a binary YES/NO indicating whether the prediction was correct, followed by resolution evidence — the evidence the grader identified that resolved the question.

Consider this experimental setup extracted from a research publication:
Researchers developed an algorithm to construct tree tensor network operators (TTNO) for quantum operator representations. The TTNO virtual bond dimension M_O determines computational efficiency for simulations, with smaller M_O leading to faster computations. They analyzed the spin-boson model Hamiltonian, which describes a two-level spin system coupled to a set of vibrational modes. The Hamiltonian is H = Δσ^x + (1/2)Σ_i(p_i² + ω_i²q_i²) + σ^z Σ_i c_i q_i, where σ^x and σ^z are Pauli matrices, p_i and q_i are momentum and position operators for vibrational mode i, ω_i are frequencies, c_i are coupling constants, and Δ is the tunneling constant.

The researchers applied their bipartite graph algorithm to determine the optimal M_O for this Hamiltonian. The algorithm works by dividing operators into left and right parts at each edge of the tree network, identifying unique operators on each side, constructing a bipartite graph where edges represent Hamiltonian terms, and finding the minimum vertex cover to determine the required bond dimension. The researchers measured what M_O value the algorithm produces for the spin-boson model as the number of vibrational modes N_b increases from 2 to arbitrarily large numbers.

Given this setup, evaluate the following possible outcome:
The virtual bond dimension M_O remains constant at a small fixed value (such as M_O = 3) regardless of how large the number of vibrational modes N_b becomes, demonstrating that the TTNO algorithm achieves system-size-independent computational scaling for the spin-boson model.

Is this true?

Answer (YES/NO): YES